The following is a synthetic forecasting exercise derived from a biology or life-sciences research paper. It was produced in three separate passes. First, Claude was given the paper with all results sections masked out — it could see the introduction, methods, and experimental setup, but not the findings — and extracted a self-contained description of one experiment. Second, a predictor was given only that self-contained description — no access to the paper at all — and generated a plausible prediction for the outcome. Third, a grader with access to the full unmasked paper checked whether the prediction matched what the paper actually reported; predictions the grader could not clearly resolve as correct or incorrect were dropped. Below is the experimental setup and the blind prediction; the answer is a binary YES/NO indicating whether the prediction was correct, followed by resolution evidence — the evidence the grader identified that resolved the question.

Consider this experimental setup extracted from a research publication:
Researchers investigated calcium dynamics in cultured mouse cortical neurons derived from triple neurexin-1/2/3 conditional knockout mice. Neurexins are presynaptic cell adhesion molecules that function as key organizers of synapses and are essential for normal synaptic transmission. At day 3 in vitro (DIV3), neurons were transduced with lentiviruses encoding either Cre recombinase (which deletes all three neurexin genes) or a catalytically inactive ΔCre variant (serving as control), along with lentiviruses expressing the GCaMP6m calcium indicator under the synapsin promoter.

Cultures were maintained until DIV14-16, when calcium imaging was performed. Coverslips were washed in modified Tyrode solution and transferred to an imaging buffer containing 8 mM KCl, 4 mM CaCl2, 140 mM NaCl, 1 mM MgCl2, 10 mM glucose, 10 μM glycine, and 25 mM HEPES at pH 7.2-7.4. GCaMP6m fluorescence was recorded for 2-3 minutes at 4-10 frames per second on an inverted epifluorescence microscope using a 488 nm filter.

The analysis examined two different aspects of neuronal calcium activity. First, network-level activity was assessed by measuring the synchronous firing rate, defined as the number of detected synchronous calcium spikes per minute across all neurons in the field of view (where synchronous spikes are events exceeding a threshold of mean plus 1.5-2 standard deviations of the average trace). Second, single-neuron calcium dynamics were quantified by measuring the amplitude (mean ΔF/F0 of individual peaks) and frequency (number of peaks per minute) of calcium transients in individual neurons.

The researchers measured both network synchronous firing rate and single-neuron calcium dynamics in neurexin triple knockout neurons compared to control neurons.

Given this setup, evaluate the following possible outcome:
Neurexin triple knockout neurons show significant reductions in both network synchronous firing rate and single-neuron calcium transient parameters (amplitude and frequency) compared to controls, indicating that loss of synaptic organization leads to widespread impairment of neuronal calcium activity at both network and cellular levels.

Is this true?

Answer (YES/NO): NO